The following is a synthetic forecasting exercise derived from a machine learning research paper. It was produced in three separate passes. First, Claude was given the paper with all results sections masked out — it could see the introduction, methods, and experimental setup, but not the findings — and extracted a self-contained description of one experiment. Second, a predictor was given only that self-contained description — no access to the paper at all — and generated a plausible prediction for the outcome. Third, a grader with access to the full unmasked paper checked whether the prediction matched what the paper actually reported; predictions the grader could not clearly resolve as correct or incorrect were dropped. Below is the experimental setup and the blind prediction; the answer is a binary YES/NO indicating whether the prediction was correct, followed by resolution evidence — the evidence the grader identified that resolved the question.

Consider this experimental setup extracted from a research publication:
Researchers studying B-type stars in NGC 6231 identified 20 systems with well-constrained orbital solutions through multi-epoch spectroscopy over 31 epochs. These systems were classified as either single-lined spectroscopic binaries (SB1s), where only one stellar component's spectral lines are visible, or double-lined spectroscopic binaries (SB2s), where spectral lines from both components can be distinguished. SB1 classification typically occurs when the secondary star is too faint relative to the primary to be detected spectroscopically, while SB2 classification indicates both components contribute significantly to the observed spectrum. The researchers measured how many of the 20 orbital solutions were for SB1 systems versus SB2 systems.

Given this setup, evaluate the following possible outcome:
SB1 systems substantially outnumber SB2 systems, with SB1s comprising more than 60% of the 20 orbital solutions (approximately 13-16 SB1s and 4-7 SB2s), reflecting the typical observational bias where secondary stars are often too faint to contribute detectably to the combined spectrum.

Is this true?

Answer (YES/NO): YES